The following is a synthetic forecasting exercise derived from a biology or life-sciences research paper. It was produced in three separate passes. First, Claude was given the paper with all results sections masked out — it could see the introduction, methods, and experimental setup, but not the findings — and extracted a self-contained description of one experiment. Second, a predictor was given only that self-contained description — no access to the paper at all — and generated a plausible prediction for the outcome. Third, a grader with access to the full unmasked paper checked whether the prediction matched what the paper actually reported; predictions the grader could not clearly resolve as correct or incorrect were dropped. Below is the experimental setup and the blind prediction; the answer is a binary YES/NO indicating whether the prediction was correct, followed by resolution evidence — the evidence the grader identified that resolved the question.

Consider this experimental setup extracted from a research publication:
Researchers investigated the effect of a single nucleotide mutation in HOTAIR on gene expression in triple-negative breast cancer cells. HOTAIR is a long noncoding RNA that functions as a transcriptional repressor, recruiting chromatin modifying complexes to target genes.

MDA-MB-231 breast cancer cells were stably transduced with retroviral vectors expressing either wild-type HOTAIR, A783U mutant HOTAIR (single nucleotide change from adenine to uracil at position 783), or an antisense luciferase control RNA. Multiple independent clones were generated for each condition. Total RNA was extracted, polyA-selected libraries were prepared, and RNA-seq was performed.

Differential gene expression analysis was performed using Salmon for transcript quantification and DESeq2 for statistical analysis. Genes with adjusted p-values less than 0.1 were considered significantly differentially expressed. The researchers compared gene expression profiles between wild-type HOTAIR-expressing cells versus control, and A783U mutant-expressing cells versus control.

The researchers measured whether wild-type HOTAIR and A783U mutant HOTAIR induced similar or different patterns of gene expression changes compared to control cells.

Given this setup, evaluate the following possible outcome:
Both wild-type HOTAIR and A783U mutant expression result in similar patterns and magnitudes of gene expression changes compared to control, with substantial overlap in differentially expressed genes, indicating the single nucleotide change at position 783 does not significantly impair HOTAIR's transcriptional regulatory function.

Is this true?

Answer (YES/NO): NO